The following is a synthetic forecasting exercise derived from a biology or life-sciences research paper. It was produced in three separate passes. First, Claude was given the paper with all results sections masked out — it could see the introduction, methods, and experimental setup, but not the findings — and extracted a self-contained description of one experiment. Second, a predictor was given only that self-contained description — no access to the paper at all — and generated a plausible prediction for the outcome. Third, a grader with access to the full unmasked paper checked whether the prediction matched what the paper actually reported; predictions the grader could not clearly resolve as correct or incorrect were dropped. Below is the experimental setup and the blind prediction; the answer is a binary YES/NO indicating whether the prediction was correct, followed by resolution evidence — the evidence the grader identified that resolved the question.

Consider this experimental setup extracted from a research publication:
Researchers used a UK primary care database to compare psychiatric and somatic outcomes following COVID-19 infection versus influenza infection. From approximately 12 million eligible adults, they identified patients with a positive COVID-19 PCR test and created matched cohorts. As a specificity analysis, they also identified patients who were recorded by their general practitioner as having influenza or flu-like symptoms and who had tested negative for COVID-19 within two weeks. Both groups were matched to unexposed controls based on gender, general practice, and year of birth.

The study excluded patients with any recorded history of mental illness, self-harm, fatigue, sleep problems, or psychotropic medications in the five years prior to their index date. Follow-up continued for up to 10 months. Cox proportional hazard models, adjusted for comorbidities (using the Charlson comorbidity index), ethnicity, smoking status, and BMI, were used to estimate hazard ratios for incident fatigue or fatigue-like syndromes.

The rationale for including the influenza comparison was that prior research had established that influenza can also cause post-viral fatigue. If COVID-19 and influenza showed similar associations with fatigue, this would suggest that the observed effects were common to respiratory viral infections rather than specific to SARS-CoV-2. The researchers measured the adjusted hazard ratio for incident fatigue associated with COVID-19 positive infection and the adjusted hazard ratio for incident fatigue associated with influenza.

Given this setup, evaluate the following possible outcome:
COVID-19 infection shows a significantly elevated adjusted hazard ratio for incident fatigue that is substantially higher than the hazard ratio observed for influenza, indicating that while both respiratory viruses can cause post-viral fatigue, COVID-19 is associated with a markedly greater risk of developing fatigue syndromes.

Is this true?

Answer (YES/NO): NO